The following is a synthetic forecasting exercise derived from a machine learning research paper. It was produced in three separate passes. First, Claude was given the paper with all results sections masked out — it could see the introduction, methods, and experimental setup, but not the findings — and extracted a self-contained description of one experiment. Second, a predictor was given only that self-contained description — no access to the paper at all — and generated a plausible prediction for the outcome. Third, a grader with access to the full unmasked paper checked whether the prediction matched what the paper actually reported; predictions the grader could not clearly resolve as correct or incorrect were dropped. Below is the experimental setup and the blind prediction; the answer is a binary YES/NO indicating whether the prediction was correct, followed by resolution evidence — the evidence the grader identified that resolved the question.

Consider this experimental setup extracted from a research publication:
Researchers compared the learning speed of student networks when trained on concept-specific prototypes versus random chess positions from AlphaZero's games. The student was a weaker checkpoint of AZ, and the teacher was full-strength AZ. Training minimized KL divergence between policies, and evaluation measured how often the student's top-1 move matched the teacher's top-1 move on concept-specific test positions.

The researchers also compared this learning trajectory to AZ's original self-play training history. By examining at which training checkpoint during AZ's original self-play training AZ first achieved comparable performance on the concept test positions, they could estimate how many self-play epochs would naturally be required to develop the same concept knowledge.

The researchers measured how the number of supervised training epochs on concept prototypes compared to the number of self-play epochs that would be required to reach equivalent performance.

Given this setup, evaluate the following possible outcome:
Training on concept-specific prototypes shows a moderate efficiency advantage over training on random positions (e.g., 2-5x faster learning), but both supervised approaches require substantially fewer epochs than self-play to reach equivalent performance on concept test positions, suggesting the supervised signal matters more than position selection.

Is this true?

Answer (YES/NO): NO